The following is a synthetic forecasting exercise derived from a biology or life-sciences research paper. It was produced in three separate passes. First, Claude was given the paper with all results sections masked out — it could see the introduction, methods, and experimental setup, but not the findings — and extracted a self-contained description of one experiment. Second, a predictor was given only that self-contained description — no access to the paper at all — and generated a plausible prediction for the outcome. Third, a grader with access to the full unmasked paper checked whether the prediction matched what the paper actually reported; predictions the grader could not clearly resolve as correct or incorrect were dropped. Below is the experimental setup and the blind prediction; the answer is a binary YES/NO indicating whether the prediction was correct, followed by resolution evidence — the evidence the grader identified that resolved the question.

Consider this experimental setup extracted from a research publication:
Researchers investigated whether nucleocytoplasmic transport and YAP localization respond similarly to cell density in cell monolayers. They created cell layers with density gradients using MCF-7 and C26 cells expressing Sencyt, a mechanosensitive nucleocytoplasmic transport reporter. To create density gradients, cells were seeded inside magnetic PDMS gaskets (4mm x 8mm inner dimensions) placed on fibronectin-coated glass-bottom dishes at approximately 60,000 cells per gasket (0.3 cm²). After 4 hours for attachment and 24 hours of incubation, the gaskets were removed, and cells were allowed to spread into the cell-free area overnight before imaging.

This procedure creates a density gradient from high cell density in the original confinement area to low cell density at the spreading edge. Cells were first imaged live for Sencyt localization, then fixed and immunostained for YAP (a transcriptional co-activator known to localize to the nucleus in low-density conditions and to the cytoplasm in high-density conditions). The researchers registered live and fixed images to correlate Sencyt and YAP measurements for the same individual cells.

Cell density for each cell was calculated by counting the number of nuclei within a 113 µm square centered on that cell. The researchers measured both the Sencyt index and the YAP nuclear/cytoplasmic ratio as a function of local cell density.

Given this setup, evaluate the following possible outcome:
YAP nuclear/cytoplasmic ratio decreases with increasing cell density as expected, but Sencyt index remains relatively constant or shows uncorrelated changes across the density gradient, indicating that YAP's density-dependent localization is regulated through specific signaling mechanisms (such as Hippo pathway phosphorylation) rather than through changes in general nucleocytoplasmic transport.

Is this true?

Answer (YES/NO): YES